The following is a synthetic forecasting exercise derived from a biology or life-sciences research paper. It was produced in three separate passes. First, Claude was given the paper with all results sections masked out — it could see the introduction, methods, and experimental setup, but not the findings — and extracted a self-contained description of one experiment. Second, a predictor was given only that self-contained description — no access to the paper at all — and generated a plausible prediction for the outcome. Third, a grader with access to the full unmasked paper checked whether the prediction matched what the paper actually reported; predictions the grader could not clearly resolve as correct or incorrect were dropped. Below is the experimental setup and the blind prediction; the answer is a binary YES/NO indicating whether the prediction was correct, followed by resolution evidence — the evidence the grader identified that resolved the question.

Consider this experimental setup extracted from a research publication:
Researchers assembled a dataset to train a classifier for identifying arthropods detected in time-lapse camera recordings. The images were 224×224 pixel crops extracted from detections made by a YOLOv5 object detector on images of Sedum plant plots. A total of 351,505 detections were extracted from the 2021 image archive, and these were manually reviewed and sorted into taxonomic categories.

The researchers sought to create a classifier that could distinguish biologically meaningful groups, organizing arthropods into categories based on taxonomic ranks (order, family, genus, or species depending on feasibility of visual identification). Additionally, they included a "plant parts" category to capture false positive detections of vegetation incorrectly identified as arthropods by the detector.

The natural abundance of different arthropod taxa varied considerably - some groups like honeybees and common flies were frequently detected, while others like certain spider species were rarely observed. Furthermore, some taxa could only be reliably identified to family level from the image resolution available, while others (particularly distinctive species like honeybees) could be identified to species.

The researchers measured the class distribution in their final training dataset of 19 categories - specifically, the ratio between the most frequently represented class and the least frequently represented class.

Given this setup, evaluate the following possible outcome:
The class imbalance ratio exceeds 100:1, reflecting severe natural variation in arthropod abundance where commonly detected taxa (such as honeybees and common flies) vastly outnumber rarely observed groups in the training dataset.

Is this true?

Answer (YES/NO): NO